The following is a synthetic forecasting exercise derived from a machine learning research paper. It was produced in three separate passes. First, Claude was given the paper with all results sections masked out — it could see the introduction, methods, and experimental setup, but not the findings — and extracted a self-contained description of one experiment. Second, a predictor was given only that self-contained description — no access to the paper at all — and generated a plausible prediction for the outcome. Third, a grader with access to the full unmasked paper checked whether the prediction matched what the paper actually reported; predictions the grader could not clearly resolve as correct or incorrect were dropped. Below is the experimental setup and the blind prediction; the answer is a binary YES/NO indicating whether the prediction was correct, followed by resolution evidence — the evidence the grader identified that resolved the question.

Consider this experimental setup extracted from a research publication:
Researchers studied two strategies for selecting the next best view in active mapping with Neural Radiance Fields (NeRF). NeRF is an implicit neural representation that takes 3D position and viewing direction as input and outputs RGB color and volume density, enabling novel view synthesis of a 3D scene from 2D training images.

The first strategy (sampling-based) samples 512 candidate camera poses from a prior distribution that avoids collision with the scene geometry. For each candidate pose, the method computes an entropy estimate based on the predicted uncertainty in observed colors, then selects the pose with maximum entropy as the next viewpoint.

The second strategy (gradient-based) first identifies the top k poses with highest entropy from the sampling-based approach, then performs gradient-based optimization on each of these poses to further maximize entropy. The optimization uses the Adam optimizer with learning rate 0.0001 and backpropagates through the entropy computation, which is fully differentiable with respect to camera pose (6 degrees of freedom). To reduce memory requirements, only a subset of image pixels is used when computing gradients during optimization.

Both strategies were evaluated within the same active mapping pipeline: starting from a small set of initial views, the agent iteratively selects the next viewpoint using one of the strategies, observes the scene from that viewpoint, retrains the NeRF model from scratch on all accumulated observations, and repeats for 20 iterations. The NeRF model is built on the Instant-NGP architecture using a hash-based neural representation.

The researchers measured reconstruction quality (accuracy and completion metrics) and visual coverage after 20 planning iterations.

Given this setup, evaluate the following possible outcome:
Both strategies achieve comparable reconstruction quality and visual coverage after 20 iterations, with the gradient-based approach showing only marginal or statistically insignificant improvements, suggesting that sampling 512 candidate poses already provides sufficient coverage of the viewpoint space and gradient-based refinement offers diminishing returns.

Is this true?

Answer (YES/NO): NO